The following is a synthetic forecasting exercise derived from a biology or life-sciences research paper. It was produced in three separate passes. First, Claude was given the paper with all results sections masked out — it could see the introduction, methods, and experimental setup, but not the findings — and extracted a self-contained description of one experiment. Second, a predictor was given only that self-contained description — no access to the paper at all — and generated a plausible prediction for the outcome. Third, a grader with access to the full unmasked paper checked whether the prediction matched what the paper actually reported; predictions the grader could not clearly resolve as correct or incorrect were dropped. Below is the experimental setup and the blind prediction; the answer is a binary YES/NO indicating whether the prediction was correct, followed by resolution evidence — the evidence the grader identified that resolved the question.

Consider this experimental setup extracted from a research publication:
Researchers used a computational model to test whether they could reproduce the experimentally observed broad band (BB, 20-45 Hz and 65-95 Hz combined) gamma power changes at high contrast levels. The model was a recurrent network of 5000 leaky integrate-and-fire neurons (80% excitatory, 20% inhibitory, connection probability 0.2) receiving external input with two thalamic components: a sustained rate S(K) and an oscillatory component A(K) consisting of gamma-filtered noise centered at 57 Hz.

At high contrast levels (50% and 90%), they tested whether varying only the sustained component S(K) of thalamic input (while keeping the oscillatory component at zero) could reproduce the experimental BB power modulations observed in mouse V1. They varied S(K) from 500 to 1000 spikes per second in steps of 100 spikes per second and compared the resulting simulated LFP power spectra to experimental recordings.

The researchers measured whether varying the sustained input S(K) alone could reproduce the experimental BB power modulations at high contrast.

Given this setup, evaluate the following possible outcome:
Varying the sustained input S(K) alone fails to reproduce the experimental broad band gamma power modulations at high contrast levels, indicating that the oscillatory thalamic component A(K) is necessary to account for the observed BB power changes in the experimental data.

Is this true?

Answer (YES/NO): NO